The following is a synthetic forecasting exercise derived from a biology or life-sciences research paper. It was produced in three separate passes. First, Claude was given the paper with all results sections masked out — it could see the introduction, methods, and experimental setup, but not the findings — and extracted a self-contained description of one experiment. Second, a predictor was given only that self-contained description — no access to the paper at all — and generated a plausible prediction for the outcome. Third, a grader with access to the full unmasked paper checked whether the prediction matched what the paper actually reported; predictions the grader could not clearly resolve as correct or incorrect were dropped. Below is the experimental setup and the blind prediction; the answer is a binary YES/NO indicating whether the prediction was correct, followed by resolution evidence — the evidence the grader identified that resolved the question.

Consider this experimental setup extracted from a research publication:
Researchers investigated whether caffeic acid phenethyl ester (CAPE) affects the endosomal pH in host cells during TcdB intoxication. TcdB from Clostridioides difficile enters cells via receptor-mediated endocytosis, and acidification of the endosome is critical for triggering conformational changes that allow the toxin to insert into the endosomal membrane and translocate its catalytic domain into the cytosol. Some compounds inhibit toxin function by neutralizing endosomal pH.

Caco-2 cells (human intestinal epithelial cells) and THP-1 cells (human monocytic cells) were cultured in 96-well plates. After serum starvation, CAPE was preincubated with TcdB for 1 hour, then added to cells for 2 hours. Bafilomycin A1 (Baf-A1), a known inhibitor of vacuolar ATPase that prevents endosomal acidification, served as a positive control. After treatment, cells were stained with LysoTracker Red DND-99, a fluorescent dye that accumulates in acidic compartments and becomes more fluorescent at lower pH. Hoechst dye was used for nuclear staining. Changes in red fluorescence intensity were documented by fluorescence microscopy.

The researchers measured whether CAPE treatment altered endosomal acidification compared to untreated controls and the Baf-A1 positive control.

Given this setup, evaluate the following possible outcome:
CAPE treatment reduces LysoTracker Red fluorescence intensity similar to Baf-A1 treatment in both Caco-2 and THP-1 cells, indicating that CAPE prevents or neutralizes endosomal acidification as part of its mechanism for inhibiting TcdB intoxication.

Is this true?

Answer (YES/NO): NO